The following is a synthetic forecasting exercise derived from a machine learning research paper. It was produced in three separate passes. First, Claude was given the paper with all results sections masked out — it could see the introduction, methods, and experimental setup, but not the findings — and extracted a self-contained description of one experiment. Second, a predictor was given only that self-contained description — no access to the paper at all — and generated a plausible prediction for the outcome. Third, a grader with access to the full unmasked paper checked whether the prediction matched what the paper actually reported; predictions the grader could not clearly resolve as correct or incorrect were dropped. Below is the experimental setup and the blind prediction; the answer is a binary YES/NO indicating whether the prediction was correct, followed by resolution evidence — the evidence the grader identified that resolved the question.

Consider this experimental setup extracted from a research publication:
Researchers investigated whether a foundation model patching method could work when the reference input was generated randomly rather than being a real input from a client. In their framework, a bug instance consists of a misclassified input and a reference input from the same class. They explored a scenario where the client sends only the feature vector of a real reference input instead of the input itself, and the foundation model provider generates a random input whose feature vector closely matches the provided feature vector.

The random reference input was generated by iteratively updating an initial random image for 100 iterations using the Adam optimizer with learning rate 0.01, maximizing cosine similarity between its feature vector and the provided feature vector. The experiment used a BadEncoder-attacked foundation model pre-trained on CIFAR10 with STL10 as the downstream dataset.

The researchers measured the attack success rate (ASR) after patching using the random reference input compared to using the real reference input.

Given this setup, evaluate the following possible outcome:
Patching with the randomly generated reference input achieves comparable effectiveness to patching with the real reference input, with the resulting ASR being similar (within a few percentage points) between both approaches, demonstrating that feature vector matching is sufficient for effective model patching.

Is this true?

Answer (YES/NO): YES